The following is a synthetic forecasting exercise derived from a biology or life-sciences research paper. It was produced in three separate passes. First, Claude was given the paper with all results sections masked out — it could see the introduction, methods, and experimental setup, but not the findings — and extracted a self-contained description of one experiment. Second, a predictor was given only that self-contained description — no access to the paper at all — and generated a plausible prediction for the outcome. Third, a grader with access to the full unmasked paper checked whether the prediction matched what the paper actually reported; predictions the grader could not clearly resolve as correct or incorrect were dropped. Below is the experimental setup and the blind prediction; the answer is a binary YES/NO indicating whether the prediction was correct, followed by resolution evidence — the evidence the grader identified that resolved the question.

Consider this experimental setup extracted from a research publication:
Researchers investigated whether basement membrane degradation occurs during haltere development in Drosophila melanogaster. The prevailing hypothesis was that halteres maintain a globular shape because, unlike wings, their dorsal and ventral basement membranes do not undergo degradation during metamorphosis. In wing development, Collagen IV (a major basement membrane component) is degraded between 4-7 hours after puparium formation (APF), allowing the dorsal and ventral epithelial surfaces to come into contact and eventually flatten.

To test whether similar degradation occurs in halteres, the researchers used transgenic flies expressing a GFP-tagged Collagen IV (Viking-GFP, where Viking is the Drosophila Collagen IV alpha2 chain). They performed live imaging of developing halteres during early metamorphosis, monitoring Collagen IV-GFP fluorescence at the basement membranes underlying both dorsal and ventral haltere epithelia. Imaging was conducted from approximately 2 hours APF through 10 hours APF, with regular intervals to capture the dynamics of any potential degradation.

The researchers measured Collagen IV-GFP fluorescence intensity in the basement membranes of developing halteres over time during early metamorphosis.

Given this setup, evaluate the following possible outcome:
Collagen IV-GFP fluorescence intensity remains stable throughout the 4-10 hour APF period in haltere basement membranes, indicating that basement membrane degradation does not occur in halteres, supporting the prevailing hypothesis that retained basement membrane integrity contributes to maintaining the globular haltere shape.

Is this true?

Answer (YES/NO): NO